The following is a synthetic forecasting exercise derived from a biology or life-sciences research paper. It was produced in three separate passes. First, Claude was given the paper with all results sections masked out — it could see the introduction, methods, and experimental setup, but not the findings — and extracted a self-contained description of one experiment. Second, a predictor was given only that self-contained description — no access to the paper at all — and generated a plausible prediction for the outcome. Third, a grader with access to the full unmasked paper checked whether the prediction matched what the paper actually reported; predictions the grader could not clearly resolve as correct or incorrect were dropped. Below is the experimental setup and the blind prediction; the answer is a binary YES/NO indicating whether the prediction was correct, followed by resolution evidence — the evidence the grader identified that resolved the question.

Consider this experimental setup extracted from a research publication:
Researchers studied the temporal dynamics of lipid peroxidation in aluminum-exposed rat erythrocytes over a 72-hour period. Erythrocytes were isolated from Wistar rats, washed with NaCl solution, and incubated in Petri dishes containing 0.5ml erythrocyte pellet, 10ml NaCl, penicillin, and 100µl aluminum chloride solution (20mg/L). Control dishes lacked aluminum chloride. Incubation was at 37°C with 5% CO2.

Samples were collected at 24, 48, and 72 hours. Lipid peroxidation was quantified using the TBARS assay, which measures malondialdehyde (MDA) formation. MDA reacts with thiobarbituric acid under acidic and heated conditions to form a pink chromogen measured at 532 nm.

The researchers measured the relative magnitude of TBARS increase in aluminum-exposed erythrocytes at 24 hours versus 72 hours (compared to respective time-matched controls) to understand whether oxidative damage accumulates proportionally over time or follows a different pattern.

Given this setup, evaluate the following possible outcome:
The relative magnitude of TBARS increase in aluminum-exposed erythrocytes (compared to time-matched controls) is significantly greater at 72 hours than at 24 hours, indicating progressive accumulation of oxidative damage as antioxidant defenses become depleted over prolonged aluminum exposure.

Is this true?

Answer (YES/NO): NO